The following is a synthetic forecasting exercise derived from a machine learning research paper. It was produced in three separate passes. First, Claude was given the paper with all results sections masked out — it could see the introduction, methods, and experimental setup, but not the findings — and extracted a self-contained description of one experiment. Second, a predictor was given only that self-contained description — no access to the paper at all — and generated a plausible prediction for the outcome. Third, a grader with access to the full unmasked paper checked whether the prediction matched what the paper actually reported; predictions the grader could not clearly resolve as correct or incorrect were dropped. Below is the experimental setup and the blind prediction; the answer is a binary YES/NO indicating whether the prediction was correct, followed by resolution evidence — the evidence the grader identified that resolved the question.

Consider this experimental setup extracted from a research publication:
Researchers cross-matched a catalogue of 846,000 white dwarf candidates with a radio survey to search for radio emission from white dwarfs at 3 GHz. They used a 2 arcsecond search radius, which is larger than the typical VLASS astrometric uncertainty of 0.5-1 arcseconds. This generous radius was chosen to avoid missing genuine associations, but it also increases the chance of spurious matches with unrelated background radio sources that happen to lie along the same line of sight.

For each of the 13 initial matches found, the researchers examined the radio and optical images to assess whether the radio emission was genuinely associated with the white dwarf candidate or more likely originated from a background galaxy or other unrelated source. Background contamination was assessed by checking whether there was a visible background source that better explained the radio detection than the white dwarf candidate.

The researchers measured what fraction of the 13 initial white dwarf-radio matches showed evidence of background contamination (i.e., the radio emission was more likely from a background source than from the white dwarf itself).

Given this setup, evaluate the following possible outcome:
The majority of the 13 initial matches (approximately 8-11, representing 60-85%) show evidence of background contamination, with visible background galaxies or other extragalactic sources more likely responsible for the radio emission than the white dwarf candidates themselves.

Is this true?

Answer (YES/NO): NO